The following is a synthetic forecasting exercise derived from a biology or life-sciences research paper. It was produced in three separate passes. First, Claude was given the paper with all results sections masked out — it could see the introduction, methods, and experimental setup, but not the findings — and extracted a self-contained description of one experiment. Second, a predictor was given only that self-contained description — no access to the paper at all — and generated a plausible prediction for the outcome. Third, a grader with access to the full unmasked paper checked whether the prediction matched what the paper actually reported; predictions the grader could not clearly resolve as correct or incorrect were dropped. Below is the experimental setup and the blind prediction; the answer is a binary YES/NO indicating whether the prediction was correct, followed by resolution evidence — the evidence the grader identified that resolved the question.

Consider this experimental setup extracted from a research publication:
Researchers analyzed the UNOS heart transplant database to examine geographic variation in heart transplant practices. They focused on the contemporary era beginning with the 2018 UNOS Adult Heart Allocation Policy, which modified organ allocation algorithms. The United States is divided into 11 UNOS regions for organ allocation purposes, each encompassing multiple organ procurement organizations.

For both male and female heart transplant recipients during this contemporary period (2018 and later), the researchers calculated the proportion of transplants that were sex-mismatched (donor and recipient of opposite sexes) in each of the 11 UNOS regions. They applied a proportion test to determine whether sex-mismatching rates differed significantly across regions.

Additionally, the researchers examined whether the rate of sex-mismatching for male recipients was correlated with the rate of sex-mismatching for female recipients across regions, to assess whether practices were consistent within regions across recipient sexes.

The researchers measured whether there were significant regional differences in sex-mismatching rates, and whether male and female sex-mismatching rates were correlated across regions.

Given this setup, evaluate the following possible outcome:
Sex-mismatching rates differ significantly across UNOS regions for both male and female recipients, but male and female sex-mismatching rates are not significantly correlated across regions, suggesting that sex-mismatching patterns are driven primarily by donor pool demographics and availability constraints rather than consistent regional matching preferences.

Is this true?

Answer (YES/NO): YES